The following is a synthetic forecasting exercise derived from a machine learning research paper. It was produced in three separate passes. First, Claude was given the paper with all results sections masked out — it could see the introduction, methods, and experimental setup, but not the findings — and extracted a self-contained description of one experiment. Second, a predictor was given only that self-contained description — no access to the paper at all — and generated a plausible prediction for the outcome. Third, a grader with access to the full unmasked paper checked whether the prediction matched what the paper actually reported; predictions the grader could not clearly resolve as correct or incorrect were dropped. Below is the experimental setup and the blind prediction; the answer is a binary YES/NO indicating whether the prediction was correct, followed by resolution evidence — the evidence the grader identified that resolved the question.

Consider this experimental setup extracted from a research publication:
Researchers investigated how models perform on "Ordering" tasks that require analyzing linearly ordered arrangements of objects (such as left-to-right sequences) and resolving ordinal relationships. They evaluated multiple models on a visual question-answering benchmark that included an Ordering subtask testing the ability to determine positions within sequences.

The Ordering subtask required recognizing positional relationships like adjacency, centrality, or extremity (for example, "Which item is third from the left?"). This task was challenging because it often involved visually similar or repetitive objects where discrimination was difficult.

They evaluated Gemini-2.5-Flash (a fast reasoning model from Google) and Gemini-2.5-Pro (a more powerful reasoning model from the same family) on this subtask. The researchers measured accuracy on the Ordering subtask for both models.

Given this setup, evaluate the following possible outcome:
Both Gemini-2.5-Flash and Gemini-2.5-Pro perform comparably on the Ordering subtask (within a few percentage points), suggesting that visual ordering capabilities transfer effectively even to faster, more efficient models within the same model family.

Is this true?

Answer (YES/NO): NO